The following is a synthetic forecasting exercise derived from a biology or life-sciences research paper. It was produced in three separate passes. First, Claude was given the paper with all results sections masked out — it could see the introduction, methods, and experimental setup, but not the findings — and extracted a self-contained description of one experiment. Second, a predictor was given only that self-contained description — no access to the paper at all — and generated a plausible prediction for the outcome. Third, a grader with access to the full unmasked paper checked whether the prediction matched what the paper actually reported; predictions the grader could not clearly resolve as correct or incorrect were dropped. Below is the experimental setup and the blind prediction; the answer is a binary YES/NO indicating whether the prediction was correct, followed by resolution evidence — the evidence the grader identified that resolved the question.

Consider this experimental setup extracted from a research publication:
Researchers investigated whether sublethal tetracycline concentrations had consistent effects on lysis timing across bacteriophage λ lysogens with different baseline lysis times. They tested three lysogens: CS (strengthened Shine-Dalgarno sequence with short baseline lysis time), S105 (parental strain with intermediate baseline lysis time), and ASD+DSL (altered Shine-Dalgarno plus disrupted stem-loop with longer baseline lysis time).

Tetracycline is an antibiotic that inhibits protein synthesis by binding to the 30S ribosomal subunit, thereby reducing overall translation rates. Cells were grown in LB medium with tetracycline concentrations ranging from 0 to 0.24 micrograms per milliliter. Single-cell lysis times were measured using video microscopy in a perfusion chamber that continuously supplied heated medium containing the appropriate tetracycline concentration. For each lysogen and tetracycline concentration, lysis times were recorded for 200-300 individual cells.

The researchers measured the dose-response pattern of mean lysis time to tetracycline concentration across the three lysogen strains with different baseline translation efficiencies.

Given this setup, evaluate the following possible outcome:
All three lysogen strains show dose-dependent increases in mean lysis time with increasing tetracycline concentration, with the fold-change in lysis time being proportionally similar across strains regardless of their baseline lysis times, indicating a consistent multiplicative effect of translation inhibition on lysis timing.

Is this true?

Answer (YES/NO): NO